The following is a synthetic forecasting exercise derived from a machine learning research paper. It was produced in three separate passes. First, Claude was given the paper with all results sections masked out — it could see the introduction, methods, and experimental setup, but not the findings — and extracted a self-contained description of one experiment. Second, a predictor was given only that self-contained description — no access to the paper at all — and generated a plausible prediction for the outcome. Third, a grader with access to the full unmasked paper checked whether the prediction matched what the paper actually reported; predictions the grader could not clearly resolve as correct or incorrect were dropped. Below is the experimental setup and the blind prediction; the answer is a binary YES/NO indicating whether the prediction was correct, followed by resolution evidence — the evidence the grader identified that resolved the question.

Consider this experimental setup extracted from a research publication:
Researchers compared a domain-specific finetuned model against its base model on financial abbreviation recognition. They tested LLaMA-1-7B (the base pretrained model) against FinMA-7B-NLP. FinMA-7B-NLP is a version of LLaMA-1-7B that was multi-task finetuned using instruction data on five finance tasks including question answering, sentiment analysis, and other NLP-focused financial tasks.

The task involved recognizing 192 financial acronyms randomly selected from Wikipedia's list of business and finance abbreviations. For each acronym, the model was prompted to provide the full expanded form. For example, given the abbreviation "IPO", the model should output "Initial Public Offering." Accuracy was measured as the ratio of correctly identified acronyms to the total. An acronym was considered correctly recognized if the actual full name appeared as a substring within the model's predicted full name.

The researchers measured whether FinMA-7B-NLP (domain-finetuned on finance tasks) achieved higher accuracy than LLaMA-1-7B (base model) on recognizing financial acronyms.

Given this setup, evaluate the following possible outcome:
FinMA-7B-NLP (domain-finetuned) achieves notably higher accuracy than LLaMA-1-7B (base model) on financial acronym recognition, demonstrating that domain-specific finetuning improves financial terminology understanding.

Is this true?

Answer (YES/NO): NO